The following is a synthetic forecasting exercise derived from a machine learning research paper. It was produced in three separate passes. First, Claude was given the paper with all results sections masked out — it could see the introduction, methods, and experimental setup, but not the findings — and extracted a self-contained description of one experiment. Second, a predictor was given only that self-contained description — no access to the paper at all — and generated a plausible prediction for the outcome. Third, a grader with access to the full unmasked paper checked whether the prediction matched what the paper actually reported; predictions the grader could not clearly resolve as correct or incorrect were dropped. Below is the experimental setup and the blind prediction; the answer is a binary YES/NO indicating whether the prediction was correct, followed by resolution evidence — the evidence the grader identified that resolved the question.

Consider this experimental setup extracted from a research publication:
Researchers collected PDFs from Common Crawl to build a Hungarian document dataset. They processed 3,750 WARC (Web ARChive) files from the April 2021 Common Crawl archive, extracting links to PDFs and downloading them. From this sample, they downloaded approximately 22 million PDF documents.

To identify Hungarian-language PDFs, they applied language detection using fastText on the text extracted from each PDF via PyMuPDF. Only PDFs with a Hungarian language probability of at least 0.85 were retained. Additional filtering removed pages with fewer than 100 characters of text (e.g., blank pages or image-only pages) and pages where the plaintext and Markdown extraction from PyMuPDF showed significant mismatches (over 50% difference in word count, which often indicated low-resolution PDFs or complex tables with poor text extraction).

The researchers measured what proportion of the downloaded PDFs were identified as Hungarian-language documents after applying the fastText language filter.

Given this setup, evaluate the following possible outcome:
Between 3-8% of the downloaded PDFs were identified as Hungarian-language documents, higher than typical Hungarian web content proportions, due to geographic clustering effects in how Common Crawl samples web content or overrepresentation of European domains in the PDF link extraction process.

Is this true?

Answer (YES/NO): NO